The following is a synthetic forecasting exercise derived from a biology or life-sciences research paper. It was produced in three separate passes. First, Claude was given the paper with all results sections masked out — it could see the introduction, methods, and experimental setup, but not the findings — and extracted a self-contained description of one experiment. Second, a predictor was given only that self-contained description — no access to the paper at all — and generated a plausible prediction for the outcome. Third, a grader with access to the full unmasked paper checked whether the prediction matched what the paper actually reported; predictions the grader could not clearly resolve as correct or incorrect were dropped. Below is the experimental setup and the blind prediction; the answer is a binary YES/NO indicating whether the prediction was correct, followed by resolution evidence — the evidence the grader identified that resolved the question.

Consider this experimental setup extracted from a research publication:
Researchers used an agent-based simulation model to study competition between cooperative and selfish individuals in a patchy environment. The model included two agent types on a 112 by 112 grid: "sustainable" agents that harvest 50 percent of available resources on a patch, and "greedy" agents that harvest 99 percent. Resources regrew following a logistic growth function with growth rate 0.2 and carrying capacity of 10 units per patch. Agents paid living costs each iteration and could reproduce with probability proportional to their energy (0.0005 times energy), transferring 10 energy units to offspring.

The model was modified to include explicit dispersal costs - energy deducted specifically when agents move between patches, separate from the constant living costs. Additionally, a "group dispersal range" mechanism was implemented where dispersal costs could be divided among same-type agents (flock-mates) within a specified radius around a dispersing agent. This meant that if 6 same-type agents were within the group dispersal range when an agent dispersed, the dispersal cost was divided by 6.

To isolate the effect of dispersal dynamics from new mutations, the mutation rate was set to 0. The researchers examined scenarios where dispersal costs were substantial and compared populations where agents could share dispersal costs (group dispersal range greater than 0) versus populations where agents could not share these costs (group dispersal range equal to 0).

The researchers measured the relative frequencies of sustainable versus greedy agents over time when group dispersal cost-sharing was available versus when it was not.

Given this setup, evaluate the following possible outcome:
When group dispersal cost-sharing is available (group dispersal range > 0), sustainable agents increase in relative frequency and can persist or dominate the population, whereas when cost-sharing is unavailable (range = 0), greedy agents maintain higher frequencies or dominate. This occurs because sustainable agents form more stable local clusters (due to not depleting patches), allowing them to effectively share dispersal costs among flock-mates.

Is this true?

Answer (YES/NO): NO